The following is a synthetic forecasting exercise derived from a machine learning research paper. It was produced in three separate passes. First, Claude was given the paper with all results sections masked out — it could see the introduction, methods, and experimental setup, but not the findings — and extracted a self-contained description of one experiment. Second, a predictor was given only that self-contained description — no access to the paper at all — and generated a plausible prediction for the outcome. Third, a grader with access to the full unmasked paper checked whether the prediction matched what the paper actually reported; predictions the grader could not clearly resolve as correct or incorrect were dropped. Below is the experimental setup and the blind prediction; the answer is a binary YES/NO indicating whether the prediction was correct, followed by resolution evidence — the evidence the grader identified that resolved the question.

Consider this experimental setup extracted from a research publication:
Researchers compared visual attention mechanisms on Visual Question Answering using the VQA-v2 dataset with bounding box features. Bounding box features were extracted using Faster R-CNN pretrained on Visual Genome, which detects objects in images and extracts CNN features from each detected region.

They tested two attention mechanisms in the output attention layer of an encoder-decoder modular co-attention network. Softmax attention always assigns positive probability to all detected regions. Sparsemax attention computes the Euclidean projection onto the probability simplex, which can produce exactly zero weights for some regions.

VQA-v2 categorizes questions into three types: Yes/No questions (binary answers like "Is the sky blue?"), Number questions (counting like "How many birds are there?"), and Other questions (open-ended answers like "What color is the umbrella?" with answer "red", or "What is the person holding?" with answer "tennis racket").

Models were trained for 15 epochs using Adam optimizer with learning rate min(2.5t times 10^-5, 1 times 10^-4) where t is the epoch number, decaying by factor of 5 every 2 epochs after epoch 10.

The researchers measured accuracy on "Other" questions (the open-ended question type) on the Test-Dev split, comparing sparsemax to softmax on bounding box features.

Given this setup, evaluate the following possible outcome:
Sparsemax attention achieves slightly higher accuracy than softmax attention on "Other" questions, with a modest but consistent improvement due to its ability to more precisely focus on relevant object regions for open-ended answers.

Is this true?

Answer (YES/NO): NO